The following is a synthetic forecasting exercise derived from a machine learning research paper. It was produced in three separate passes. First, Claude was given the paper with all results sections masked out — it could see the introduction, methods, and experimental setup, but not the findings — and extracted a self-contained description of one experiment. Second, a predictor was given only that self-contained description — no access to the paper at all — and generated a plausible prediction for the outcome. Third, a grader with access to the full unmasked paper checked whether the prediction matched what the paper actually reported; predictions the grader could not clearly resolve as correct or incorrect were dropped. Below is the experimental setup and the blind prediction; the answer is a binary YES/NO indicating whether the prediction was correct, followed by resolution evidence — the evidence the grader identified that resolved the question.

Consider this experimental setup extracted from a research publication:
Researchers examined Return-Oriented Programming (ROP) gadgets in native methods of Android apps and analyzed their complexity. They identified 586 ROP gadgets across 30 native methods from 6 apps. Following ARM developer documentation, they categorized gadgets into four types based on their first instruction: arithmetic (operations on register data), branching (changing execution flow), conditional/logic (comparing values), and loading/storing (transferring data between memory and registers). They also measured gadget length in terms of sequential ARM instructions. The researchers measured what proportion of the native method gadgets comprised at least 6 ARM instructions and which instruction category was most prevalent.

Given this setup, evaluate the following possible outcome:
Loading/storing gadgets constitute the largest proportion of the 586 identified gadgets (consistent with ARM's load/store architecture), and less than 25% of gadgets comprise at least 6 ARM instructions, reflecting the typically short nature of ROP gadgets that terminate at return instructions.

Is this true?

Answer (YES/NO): NO